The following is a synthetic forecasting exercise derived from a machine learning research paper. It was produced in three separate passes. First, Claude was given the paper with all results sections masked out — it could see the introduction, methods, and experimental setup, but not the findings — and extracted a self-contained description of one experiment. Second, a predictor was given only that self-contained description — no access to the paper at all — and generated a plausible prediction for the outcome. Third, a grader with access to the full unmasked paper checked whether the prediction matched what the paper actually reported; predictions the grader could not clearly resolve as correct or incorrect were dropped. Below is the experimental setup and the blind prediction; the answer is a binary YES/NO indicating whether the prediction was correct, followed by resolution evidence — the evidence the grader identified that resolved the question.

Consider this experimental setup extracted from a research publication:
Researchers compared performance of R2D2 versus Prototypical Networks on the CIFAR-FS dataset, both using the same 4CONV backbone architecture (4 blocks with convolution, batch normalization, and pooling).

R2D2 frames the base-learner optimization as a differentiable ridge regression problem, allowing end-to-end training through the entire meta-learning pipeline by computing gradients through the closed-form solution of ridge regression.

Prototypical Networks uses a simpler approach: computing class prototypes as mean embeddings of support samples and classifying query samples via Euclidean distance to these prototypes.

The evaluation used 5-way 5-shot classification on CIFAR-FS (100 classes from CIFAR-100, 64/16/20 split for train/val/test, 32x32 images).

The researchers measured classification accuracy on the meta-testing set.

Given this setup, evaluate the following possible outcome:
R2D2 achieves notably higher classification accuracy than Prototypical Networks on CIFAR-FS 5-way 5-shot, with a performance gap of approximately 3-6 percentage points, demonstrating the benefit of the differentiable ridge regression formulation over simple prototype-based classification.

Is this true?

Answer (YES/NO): NO